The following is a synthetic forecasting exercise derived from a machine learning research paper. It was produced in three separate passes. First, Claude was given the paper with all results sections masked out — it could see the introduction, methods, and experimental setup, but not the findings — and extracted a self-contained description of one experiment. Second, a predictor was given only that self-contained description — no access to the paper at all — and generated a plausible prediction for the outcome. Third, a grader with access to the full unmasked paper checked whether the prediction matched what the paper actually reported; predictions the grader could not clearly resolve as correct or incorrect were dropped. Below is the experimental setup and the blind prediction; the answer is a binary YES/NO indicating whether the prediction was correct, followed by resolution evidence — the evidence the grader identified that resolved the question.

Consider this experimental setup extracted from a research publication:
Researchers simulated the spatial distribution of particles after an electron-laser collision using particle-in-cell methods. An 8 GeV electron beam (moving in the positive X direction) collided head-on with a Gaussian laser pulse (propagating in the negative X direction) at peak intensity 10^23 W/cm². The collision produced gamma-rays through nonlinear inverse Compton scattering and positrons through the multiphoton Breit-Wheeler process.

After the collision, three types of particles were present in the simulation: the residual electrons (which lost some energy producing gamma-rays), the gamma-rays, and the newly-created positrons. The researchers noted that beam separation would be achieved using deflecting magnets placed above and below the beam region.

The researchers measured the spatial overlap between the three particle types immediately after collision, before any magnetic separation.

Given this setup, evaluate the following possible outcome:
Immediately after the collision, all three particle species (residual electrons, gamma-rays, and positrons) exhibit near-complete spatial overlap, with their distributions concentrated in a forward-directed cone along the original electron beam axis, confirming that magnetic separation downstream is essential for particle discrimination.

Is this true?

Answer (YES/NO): NO